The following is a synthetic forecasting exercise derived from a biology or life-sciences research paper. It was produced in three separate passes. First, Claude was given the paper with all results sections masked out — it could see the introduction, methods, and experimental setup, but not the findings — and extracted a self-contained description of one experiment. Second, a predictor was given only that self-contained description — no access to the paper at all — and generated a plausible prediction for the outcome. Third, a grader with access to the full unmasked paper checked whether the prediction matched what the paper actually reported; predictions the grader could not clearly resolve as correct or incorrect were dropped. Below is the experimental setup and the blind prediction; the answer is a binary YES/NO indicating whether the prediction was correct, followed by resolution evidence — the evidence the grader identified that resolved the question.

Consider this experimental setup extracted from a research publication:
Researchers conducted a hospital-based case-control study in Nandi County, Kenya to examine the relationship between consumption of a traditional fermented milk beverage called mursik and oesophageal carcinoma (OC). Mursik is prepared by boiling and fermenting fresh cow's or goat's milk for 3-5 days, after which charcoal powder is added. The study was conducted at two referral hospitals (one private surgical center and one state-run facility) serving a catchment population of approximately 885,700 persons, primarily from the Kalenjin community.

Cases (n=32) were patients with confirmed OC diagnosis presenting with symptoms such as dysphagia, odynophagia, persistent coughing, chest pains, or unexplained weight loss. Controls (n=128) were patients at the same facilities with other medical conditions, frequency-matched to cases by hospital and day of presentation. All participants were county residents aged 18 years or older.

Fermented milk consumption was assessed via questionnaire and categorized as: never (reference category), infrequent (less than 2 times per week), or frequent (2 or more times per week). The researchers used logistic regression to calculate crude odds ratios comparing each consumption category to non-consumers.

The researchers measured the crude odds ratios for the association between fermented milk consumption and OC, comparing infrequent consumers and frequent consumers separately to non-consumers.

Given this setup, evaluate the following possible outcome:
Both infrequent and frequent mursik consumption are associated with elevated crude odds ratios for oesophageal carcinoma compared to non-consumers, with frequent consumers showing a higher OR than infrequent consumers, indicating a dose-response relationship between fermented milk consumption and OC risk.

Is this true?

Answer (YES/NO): YES